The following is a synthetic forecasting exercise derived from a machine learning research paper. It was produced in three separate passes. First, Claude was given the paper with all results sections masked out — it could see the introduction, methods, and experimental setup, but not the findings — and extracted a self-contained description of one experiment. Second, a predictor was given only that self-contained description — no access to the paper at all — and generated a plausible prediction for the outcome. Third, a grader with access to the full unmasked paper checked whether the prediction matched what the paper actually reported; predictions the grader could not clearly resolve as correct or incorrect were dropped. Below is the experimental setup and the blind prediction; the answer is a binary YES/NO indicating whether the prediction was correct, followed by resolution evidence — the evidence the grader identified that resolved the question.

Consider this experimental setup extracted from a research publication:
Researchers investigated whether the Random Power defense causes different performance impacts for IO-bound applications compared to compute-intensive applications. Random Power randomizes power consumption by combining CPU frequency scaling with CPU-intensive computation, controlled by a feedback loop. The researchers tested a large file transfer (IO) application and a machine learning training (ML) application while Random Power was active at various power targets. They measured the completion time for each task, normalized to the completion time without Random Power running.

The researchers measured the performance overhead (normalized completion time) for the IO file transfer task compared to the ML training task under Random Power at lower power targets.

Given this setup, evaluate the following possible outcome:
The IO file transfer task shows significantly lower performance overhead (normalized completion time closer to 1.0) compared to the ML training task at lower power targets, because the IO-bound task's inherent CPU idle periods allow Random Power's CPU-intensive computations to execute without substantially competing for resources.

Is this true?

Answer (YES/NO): YES